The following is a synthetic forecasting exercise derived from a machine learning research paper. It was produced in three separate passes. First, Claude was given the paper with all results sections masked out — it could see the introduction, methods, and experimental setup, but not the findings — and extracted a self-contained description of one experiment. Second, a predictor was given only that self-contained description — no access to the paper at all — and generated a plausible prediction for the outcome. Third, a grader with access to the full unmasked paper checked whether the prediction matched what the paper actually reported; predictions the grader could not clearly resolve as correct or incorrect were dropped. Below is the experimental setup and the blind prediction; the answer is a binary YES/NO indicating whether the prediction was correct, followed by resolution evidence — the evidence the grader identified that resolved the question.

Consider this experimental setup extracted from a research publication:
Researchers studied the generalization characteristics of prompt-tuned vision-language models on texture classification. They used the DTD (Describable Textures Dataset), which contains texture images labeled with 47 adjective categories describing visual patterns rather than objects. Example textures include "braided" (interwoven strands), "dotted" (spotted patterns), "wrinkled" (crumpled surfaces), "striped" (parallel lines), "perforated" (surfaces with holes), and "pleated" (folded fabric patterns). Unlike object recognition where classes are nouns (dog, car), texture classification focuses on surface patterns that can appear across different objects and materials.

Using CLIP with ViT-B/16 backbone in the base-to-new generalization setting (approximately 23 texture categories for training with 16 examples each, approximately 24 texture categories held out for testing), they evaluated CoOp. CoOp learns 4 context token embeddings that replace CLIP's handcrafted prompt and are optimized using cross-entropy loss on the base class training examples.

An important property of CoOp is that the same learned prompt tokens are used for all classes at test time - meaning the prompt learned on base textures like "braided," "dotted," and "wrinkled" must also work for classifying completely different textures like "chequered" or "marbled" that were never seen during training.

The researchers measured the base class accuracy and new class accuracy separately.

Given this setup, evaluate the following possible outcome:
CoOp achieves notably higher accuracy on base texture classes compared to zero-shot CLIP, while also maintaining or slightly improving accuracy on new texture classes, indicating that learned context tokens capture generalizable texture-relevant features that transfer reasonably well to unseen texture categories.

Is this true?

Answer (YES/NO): NO